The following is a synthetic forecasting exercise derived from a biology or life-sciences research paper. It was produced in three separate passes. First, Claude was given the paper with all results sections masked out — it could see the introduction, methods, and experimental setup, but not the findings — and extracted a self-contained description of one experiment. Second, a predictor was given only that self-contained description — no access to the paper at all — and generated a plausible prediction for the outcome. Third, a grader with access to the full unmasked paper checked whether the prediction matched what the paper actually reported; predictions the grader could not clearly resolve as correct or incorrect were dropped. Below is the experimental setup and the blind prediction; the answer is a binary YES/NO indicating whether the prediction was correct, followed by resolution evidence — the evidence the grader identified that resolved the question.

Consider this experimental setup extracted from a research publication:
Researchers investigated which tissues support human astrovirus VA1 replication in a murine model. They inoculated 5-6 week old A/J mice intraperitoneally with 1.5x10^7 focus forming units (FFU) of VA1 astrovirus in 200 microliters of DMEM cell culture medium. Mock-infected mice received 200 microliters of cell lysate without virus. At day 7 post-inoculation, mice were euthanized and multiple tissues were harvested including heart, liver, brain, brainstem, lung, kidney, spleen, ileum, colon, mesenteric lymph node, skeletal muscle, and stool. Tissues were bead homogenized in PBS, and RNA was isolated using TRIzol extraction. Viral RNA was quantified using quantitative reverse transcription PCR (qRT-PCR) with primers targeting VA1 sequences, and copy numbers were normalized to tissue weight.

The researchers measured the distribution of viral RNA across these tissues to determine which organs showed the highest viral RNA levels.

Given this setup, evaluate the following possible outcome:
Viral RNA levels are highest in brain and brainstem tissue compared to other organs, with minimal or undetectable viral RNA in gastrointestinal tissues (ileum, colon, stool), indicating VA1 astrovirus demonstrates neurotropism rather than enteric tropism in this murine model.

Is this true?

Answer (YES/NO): NO